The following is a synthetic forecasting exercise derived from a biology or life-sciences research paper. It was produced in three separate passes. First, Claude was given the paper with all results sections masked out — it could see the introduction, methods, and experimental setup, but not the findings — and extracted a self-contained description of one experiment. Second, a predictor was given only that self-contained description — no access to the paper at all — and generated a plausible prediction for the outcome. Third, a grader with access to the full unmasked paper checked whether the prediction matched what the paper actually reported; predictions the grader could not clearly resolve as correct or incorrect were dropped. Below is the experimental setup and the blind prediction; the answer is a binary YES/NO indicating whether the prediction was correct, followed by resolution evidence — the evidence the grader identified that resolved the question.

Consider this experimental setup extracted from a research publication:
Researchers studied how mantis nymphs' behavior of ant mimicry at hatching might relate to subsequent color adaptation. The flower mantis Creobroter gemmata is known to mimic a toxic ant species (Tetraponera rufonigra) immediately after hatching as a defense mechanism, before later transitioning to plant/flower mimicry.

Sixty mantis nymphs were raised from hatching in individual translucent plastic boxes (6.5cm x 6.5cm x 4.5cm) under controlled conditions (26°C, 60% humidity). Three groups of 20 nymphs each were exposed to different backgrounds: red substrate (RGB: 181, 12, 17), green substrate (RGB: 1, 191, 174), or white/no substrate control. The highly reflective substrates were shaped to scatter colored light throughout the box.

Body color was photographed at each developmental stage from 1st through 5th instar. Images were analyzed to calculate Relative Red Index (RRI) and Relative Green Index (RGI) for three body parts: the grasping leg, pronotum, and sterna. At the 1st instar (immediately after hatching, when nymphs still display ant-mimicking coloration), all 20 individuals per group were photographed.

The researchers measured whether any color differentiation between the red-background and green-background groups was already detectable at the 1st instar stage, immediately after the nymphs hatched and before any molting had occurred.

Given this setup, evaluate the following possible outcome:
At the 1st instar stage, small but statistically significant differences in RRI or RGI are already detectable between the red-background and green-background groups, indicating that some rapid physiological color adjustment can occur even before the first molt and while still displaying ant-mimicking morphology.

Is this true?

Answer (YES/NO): NO